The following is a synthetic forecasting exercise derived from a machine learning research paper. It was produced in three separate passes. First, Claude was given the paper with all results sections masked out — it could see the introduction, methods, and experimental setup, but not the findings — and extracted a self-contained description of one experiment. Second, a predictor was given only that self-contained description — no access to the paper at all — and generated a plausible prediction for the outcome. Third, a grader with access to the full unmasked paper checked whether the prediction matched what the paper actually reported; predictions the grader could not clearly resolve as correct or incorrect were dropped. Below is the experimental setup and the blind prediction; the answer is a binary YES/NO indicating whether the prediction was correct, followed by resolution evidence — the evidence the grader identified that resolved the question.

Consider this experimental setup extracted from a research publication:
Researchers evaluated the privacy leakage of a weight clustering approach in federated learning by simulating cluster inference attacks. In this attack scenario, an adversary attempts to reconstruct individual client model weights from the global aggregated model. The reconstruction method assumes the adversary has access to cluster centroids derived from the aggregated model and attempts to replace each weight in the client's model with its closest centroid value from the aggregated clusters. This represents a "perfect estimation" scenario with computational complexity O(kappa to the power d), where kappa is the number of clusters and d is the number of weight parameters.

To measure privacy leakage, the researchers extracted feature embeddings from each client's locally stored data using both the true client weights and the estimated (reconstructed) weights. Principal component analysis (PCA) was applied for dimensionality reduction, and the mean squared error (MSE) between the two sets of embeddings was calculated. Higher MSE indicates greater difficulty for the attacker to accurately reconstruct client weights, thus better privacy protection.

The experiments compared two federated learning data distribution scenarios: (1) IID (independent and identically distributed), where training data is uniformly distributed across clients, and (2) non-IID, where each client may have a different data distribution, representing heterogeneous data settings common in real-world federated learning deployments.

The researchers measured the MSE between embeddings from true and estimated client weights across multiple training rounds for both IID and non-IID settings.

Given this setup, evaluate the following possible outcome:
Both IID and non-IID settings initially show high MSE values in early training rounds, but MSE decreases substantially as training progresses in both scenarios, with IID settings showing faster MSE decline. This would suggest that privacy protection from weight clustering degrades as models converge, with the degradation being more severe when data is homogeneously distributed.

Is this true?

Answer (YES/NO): NO